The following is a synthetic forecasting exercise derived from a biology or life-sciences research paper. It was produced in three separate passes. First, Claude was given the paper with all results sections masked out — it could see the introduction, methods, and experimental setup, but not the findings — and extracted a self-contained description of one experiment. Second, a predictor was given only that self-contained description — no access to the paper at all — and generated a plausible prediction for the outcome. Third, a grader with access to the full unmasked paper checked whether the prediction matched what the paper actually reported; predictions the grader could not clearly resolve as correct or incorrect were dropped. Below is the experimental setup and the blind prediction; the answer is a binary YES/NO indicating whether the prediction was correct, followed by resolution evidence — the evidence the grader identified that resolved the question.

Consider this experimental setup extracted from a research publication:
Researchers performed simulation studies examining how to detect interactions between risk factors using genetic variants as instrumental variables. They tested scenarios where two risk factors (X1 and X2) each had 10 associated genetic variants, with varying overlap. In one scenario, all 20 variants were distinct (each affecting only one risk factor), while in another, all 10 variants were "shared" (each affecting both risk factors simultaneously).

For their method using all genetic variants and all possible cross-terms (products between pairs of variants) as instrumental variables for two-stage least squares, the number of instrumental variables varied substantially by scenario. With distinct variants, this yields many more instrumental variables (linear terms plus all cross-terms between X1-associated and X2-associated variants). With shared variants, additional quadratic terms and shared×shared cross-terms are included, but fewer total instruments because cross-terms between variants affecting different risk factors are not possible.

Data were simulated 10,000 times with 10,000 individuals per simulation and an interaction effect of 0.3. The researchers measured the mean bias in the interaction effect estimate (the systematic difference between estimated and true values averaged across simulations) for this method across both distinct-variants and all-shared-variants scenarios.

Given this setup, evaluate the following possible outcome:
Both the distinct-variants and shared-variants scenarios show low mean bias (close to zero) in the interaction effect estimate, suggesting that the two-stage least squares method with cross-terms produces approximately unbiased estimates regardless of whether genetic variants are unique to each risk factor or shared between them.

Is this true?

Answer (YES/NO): YES